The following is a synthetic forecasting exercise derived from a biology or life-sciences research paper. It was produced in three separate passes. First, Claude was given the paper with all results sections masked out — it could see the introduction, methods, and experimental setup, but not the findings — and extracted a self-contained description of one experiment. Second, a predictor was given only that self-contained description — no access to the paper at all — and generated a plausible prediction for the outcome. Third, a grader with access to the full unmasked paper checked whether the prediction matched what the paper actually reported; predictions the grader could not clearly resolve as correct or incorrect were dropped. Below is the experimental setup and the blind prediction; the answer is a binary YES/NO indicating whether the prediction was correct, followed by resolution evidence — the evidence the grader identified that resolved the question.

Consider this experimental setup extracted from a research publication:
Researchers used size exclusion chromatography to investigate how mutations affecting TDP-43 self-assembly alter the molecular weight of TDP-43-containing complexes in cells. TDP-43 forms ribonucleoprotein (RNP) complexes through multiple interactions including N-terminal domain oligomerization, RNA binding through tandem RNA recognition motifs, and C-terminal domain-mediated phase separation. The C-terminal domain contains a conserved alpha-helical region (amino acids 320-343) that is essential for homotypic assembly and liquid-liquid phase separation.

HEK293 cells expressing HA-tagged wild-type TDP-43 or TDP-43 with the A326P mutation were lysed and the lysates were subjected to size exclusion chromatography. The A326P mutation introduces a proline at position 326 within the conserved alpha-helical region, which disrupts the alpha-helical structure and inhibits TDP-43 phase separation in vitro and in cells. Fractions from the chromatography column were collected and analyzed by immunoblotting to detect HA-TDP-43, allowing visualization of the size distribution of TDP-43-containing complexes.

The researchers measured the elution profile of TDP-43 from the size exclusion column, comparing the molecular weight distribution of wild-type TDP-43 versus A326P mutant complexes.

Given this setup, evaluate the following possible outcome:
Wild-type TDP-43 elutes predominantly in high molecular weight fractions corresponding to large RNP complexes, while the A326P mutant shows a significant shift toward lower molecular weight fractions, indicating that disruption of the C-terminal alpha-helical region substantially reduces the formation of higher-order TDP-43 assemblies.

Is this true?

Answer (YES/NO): YES